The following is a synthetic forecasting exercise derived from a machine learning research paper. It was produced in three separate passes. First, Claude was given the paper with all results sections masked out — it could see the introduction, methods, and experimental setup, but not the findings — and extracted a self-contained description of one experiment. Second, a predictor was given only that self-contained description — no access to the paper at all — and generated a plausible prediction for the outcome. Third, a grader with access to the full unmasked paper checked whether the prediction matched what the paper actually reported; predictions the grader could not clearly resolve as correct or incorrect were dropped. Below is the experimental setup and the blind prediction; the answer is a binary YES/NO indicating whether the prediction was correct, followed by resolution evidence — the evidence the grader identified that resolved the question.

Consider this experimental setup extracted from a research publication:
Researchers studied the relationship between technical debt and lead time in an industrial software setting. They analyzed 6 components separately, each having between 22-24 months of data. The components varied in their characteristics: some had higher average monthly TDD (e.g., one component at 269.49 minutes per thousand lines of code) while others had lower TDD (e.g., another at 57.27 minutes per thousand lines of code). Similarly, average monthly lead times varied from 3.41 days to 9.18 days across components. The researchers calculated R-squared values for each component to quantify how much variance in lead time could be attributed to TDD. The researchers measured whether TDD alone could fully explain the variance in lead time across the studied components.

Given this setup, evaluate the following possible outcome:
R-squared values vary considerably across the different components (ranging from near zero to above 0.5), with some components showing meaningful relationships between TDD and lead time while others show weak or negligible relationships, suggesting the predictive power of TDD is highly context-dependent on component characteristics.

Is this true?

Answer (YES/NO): NO